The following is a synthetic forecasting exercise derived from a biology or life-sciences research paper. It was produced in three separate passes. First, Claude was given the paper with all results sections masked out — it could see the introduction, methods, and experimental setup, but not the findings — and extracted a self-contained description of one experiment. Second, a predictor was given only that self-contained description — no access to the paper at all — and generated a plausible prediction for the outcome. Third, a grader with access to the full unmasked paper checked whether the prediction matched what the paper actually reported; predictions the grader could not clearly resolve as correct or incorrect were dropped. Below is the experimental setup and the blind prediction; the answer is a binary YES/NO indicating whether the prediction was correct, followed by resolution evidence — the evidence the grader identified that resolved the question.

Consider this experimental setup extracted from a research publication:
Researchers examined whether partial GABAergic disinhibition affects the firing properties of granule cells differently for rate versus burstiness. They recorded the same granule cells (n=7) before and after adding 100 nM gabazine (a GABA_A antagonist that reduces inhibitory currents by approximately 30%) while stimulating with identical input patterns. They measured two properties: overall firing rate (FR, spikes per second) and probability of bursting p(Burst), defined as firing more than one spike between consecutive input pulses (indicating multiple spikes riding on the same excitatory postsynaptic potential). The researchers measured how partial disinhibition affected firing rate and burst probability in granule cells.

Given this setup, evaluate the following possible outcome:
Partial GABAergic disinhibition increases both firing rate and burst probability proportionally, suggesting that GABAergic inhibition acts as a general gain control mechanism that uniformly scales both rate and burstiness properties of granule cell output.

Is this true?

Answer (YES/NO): NO